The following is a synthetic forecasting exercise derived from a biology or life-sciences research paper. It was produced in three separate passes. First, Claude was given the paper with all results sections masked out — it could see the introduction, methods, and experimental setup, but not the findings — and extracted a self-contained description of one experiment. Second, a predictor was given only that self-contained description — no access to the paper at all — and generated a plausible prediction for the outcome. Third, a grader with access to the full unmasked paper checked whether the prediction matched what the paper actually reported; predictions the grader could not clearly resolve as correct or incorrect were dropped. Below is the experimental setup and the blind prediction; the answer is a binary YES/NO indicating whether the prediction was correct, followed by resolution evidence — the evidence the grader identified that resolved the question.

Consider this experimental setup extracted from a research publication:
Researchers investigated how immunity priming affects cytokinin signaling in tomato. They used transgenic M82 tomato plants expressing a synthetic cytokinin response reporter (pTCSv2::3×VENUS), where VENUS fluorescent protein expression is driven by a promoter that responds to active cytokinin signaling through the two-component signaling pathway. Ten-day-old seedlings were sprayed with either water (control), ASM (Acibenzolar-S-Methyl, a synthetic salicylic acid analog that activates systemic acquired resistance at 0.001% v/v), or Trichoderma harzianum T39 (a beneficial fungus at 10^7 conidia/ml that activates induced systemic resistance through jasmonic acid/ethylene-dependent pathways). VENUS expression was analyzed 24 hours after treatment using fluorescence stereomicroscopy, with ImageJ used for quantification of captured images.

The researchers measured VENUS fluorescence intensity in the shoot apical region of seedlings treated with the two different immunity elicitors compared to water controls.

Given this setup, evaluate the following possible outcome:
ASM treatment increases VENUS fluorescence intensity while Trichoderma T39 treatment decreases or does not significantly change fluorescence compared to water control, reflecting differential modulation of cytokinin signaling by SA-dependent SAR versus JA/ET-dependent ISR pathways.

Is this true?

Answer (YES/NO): NO